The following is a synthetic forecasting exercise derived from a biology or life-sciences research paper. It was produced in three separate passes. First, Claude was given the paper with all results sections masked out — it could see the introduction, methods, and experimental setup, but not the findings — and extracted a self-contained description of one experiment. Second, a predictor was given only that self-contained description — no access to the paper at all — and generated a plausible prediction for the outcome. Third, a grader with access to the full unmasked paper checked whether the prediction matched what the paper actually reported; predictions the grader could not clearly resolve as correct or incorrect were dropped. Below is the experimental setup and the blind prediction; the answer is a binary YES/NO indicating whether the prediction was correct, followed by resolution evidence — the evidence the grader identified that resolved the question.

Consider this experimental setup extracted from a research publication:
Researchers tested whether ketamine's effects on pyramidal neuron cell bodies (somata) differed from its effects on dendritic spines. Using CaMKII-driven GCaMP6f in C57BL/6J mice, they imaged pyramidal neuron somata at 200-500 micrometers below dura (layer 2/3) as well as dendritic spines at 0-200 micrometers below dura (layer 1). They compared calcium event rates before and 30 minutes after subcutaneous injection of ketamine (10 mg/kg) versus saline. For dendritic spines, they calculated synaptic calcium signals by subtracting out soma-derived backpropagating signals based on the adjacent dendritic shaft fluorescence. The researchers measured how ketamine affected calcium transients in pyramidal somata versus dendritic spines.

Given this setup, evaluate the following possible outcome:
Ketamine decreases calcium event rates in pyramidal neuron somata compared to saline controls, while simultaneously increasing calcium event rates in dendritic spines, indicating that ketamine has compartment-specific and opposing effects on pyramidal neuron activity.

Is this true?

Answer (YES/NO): NO